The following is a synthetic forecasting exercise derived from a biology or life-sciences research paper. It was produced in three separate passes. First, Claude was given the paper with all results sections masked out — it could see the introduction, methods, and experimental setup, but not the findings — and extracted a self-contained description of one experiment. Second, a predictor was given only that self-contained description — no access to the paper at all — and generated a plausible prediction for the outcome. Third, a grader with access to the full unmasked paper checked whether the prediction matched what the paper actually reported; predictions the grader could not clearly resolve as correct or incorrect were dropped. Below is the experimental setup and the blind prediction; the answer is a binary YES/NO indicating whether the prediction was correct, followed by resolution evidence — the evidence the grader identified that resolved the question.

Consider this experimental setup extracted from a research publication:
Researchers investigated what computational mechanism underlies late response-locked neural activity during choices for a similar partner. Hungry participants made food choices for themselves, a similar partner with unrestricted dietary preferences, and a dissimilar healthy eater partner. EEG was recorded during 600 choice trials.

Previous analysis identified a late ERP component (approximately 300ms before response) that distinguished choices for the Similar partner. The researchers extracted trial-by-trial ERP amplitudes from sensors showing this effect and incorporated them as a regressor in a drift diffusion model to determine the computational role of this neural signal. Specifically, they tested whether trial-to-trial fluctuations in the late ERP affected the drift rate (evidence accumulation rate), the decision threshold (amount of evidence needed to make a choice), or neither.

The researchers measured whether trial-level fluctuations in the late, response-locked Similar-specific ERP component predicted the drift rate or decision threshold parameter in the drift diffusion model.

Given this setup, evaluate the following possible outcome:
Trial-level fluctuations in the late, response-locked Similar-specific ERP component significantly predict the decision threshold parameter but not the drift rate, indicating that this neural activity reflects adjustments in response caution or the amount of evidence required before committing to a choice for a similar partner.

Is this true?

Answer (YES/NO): YES